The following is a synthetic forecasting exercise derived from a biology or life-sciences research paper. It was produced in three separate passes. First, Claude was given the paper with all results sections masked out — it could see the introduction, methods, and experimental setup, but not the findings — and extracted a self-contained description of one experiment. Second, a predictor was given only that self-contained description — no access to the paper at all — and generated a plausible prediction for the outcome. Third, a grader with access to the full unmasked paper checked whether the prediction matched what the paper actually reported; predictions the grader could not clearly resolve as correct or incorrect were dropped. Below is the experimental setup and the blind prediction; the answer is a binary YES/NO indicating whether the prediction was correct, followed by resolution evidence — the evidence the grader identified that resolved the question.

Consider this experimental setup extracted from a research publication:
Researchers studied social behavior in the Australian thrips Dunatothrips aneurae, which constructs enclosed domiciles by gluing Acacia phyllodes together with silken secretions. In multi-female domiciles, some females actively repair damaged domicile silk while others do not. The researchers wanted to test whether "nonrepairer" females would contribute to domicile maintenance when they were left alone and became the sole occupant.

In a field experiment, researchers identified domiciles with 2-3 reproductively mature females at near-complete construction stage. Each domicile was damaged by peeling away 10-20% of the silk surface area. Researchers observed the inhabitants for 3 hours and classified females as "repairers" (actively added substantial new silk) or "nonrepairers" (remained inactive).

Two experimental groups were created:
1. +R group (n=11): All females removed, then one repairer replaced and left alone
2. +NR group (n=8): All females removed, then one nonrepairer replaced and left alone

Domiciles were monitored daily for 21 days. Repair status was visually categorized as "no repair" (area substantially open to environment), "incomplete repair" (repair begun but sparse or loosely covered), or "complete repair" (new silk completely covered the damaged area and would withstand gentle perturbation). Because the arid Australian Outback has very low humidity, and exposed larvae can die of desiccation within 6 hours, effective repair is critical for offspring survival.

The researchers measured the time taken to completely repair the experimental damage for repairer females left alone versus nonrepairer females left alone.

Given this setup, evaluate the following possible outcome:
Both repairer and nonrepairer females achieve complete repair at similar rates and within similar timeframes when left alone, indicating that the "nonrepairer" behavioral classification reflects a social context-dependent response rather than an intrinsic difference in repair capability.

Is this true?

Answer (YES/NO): NO